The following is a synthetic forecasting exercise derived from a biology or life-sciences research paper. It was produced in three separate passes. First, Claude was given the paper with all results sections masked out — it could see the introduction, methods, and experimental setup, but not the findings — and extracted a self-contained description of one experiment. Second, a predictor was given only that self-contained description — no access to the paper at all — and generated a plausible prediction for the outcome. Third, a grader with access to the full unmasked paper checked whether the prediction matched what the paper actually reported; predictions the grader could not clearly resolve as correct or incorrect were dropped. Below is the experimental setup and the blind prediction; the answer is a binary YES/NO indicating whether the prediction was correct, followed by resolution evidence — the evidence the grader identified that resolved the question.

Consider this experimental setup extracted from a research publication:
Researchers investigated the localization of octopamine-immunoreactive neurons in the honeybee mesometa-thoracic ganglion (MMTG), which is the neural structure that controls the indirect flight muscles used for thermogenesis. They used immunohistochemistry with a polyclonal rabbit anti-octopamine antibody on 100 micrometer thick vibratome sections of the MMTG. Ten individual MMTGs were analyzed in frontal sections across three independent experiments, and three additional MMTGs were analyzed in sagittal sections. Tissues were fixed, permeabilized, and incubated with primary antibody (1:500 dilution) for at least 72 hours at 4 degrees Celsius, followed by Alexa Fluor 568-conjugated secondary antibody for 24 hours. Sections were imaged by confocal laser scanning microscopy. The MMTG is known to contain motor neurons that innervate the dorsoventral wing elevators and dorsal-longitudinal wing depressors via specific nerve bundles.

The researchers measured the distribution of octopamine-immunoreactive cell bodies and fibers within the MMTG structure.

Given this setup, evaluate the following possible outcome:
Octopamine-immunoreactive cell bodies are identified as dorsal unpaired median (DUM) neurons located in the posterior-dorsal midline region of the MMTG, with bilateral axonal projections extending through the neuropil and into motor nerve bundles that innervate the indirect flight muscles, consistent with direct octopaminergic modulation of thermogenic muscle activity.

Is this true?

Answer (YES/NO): NO